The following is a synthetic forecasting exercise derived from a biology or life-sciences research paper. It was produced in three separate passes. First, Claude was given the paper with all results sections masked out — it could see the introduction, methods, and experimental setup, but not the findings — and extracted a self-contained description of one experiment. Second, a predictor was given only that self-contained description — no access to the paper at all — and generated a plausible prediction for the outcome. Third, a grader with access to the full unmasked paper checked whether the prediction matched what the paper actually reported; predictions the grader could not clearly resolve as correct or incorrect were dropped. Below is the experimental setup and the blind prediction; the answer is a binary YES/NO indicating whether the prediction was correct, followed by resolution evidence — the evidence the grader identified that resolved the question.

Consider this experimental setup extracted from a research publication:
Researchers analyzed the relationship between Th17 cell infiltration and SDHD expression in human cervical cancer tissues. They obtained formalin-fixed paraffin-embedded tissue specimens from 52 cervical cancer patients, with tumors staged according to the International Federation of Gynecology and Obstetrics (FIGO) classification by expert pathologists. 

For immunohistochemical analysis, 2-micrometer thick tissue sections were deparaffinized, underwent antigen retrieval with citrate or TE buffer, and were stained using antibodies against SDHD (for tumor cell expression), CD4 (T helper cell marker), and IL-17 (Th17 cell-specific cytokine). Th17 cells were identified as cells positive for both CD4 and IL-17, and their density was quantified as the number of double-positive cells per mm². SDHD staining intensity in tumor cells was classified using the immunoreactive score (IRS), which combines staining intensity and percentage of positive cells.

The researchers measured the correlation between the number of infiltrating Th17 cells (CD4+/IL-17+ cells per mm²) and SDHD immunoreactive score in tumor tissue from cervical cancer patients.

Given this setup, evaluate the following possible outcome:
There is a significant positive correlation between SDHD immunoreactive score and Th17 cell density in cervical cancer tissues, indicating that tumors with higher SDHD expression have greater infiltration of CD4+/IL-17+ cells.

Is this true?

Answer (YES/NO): NO